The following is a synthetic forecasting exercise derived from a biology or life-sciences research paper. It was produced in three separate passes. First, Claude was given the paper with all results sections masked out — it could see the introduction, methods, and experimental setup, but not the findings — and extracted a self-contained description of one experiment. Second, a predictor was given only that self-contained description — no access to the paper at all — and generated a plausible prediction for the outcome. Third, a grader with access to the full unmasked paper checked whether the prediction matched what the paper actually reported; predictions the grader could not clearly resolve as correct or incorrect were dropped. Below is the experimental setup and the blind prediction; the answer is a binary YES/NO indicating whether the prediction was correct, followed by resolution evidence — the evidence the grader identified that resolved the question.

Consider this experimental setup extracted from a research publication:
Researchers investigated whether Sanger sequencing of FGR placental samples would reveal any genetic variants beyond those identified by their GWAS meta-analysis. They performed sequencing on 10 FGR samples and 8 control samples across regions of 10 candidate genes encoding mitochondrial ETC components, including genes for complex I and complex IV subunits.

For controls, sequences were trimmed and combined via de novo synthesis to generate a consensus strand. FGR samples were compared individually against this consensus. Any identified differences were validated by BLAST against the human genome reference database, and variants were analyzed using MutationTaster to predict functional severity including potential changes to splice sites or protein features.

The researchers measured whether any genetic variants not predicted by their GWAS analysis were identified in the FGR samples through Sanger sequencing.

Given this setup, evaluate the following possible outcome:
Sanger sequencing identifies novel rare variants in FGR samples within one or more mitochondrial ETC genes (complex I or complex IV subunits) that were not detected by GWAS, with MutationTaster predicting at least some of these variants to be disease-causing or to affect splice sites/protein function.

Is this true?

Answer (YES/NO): YES